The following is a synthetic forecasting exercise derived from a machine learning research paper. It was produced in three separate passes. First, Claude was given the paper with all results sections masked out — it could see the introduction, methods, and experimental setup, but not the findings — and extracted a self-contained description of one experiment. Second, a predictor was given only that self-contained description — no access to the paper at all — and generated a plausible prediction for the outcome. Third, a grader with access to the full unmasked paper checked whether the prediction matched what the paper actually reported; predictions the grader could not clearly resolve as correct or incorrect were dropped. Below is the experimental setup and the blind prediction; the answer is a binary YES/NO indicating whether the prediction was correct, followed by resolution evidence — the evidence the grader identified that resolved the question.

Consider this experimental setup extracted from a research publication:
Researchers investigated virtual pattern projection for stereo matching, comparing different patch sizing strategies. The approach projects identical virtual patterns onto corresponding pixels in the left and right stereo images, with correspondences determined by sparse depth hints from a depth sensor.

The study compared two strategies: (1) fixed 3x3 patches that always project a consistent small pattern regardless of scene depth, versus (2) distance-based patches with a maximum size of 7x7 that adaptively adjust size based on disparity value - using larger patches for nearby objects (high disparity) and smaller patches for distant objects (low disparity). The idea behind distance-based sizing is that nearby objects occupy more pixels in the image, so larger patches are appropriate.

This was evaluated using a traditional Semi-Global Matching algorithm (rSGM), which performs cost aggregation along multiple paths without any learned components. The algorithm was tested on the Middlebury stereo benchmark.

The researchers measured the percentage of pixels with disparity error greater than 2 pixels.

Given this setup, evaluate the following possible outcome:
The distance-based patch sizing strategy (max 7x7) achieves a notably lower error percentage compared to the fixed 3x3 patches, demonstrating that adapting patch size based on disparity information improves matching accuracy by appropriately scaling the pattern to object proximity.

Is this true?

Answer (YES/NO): NO